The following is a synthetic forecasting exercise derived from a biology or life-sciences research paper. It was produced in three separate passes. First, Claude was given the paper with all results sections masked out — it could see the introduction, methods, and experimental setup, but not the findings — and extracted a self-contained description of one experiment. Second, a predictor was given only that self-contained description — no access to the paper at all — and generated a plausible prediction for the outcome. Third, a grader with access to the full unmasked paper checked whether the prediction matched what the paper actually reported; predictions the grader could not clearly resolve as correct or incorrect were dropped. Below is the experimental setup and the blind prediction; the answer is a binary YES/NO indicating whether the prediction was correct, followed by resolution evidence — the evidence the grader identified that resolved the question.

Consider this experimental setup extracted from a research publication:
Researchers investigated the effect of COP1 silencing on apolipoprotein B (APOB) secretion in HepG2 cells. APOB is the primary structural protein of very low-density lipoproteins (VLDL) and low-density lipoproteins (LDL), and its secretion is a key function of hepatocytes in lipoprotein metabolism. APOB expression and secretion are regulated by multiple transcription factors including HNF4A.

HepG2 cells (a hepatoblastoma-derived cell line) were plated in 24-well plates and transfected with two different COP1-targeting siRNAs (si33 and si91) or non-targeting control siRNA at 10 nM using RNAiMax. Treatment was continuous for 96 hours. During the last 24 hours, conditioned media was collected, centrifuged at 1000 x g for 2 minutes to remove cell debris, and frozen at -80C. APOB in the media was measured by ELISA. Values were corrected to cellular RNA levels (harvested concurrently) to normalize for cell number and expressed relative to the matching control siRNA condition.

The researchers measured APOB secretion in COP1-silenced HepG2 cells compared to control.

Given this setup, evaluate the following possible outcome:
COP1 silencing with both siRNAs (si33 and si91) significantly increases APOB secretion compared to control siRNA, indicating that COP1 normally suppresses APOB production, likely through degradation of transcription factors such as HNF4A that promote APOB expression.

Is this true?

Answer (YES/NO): NO